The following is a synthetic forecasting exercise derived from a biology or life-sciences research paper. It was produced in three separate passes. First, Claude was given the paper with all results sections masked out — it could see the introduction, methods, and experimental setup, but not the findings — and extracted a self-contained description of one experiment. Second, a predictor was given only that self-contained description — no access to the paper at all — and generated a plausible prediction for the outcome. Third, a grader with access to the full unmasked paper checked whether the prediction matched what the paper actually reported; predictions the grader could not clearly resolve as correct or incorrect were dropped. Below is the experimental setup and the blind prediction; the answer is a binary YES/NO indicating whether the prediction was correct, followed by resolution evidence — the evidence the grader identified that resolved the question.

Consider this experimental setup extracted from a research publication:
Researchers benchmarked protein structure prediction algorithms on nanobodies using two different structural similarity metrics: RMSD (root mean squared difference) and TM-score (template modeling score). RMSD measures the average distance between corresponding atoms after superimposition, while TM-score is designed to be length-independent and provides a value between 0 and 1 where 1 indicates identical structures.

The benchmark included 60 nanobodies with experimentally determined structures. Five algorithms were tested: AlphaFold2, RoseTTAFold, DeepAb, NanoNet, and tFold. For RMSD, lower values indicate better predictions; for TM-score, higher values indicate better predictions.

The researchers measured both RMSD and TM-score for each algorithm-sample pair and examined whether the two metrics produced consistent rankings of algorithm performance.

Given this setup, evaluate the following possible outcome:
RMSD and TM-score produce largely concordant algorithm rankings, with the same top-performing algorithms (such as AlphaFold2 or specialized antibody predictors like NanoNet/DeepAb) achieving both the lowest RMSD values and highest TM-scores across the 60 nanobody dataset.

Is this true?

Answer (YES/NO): NO